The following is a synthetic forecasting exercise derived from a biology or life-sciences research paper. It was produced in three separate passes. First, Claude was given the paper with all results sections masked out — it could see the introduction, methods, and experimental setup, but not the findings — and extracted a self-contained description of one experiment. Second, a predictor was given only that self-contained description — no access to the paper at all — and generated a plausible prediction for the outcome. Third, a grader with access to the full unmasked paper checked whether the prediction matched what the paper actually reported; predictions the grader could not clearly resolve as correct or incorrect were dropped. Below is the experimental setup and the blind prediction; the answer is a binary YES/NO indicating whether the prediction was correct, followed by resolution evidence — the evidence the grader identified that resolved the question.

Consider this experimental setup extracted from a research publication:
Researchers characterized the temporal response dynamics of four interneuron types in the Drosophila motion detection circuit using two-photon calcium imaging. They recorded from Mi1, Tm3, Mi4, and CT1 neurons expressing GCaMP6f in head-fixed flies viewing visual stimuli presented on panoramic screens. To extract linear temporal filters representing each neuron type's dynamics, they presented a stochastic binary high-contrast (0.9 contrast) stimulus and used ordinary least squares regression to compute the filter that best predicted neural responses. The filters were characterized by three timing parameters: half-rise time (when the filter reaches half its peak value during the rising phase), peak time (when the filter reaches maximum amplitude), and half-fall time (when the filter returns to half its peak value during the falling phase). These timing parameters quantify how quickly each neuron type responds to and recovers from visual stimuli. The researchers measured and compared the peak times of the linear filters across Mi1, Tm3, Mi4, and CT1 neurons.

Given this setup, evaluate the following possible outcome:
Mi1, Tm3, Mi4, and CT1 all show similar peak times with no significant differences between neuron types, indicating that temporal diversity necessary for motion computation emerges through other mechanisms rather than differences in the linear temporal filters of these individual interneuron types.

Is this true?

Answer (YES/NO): NO